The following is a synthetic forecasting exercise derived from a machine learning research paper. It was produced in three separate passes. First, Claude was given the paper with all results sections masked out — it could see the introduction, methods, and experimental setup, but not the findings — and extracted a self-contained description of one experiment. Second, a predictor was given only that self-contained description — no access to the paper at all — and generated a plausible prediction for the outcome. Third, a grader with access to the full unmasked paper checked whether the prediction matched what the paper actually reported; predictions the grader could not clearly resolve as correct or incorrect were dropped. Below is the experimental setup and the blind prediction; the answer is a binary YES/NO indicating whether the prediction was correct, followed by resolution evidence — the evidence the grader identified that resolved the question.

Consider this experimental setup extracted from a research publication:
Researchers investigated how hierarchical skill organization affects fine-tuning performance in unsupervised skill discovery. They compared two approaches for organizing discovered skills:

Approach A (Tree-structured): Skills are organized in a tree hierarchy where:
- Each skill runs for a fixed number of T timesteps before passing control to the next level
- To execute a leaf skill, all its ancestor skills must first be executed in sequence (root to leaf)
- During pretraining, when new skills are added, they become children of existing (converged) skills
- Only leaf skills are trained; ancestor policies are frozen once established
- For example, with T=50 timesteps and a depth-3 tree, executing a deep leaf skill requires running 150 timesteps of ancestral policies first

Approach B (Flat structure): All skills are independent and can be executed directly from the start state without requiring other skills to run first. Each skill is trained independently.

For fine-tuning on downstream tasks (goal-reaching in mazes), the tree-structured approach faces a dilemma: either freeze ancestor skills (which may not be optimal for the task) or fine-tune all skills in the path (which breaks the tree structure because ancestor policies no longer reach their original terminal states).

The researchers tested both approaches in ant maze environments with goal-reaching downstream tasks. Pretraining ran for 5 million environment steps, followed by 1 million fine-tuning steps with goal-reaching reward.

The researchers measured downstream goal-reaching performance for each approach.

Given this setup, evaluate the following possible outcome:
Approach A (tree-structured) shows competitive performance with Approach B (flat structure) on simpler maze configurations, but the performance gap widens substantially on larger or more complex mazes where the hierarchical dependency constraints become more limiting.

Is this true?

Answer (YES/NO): NO